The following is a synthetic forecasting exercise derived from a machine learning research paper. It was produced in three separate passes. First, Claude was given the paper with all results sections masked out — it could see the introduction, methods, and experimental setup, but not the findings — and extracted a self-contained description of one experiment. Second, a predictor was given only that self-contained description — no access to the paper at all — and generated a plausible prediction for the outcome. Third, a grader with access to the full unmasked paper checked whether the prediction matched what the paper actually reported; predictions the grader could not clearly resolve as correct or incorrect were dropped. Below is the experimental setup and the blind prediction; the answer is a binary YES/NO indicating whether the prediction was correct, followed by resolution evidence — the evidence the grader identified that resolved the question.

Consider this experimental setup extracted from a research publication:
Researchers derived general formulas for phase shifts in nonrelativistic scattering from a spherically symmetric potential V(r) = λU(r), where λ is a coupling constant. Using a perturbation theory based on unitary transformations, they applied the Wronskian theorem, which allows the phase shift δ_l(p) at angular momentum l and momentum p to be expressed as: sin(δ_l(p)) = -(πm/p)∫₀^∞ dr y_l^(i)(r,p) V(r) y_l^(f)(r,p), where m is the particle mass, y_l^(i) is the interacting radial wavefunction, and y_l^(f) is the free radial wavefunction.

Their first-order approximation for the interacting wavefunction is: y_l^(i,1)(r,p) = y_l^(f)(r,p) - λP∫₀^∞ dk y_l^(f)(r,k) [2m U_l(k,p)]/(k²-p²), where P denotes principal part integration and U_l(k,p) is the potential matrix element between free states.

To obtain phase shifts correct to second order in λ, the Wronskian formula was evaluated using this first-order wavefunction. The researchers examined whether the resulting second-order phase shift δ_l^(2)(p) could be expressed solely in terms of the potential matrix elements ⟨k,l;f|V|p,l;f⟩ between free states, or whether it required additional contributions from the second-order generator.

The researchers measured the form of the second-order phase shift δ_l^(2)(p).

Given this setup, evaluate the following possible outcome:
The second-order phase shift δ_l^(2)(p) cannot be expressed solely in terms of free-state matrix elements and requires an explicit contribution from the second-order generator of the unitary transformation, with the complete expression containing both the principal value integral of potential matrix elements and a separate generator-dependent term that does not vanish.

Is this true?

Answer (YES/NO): NO